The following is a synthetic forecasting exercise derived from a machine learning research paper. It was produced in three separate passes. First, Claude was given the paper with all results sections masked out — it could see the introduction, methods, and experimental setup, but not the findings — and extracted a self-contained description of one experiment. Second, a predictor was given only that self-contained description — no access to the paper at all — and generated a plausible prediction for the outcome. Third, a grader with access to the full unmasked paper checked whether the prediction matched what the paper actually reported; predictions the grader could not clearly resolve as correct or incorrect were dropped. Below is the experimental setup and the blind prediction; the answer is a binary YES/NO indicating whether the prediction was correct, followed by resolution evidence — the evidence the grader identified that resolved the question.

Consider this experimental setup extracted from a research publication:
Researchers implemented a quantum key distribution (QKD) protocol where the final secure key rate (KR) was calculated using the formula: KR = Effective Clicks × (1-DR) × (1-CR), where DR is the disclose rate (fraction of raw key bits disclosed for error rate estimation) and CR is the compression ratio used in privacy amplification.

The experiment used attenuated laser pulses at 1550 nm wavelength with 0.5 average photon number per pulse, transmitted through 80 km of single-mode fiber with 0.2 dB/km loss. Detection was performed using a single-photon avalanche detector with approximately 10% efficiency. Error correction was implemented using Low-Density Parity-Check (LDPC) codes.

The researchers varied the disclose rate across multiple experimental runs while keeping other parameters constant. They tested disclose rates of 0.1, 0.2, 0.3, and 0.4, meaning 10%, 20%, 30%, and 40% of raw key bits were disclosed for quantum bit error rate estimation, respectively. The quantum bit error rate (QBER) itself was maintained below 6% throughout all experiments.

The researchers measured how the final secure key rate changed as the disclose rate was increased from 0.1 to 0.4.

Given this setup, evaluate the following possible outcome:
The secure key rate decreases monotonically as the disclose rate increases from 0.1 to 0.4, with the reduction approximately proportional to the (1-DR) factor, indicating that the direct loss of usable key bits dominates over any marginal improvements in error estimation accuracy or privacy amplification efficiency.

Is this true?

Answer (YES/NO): YES